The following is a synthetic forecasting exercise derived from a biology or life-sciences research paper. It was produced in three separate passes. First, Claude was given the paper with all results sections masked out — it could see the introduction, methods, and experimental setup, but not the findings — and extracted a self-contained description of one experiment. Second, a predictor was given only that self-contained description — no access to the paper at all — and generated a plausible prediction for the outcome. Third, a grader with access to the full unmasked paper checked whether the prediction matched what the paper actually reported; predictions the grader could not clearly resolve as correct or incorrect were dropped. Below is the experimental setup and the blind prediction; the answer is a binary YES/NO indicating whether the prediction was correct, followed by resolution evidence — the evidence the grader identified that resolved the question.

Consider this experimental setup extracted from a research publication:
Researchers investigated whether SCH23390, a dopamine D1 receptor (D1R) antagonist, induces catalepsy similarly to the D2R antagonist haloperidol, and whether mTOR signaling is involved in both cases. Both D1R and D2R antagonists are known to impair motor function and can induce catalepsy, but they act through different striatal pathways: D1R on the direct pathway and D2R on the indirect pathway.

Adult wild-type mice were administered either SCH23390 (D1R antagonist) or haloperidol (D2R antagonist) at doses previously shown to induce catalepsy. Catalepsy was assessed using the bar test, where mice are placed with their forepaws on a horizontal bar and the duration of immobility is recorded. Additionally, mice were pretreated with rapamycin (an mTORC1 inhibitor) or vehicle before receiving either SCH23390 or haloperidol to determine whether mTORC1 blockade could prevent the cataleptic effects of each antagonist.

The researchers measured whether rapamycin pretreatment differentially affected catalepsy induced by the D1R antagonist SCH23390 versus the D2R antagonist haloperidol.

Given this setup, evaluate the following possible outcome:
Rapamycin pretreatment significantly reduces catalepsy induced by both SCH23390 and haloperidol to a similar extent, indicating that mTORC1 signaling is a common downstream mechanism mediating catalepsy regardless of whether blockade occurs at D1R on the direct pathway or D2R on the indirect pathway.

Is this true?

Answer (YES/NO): NO